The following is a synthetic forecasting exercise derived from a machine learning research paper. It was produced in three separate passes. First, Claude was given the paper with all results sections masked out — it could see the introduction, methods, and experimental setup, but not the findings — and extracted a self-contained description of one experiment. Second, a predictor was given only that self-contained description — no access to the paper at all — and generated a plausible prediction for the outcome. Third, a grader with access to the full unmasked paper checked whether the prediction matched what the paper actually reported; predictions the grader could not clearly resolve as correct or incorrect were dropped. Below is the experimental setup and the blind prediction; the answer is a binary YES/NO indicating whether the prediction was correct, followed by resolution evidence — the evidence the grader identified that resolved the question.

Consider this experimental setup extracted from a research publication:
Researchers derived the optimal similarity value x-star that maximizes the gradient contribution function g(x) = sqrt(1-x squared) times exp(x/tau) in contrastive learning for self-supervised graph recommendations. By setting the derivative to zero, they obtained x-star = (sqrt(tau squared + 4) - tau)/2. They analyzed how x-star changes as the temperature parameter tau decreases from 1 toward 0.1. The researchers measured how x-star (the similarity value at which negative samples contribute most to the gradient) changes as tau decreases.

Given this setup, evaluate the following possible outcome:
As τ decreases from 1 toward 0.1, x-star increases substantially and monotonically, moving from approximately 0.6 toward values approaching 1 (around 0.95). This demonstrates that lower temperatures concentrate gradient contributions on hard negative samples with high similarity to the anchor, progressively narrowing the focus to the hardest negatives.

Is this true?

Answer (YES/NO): NO